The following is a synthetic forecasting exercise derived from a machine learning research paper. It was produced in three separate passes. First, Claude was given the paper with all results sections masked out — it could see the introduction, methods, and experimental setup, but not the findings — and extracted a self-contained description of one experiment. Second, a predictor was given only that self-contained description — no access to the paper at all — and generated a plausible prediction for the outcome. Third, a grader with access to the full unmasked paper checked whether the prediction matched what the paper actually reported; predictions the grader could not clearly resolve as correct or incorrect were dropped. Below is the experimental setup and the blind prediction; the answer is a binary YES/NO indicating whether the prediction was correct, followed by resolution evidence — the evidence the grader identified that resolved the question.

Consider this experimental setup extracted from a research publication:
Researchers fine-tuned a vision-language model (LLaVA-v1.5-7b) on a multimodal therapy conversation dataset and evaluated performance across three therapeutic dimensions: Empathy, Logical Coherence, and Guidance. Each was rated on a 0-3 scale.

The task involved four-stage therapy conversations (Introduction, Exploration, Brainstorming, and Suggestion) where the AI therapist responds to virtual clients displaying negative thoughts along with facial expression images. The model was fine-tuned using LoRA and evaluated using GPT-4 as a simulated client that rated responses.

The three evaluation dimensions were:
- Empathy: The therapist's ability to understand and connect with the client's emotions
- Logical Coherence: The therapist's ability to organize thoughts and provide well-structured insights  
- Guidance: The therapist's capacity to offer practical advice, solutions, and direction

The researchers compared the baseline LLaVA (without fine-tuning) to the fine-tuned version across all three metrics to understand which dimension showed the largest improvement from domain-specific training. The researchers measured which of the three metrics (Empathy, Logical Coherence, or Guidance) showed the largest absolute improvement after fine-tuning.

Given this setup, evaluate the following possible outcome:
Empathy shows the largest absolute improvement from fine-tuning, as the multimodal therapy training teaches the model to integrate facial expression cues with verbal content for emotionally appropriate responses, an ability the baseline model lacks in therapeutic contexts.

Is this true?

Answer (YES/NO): NO